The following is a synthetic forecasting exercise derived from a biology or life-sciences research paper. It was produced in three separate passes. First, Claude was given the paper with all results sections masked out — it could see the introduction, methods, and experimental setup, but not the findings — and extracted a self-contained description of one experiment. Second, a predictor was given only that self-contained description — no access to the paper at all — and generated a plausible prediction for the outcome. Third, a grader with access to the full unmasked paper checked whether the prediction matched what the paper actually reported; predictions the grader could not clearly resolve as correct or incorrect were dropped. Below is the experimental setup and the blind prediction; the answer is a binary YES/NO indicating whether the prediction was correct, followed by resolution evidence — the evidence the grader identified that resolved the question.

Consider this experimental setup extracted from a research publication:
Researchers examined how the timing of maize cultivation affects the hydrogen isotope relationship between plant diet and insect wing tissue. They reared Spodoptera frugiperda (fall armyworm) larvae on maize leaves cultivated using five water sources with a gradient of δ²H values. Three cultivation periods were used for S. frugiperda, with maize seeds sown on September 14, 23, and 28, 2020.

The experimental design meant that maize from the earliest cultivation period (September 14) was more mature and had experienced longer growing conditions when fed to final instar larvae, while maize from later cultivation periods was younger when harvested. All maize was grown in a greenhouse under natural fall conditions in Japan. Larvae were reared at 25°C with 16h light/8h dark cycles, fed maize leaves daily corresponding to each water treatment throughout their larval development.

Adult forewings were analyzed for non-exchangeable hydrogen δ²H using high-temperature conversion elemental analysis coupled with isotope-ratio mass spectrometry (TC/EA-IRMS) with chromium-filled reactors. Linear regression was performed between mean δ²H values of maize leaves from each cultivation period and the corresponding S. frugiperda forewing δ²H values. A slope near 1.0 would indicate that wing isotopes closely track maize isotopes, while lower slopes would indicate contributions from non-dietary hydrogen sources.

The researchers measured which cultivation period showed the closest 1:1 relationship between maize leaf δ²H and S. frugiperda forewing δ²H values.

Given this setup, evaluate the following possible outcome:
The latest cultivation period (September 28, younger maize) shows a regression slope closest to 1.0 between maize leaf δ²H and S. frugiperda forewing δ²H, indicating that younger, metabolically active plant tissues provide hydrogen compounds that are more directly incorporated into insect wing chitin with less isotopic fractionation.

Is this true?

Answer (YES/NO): YES